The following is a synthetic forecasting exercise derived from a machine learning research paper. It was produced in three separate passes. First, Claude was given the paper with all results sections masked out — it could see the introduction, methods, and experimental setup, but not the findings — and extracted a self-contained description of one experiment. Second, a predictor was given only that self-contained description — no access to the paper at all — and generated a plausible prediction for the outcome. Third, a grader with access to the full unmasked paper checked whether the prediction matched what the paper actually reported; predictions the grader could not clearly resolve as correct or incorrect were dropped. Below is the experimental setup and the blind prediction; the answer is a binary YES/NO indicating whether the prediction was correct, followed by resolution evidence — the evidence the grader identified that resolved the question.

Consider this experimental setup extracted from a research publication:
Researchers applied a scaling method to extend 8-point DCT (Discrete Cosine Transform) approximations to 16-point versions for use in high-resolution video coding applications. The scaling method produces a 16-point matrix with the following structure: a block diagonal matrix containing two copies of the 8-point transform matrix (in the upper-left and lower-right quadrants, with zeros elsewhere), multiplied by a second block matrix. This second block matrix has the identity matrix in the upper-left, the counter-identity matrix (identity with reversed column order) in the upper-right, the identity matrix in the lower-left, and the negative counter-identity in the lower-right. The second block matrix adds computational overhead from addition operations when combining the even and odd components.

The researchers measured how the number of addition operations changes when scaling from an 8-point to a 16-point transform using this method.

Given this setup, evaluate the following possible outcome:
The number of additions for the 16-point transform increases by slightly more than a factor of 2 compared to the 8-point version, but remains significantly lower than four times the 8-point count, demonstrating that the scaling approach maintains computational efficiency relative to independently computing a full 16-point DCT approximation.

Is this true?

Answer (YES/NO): NO